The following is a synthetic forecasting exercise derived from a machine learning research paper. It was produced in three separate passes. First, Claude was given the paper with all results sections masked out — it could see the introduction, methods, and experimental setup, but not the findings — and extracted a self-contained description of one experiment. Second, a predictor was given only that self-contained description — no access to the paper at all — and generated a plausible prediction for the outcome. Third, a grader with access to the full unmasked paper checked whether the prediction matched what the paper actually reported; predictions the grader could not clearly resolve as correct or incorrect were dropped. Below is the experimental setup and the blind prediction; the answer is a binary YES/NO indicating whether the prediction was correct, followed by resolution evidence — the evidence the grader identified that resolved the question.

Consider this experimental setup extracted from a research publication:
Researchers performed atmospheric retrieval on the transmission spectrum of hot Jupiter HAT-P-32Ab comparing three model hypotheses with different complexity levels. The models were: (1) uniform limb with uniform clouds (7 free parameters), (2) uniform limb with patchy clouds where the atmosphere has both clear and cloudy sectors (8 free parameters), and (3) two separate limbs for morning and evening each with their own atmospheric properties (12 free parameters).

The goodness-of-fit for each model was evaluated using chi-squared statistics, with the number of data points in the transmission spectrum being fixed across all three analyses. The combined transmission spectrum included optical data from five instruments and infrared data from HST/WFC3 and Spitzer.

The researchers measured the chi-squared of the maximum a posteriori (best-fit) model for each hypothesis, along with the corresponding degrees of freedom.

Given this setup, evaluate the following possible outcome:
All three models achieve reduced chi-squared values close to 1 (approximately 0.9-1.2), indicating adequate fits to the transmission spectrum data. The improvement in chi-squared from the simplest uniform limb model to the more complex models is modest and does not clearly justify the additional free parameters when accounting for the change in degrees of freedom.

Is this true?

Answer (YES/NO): NO